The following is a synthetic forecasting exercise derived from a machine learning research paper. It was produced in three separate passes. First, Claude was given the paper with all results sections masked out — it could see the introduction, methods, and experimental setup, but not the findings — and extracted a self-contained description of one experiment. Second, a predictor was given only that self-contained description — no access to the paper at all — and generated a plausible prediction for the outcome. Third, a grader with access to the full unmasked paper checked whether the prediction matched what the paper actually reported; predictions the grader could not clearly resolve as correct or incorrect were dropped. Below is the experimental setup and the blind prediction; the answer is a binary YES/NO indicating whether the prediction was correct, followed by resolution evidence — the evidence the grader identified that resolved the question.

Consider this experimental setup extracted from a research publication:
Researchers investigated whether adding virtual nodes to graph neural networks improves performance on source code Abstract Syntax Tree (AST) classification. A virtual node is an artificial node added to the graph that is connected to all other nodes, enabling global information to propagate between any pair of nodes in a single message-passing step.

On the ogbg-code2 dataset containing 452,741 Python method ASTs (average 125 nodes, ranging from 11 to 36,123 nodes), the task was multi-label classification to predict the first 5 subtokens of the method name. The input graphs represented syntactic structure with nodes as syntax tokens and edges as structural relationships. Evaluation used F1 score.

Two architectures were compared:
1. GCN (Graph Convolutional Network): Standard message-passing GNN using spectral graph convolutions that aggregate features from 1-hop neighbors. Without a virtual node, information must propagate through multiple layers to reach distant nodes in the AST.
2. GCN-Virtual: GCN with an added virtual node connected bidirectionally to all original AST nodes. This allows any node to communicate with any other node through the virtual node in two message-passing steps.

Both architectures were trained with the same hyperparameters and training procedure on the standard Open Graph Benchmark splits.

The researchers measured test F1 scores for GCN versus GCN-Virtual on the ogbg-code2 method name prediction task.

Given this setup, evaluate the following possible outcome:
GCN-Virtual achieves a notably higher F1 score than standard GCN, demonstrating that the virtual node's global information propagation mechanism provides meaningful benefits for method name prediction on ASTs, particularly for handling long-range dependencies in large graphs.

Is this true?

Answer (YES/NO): NO